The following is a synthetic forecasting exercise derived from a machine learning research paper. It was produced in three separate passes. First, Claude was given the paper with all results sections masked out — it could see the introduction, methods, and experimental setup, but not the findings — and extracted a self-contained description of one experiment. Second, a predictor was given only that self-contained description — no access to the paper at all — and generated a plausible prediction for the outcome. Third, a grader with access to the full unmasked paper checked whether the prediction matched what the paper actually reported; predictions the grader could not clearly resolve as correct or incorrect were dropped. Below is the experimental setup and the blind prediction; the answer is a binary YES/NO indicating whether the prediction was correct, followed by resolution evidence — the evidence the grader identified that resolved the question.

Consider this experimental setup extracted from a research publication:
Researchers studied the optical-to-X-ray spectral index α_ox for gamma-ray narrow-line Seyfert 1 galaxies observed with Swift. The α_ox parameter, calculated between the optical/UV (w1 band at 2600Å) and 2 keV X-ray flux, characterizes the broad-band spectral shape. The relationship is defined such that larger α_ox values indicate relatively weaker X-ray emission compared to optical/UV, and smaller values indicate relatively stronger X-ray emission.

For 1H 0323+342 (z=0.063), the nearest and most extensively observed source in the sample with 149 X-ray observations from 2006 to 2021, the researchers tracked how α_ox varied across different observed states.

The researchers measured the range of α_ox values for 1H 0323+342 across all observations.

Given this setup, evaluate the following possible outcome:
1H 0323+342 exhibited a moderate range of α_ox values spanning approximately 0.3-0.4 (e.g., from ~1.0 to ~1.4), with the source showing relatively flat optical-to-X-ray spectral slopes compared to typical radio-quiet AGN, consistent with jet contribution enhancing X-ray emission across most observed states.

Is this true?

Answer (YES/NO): NO